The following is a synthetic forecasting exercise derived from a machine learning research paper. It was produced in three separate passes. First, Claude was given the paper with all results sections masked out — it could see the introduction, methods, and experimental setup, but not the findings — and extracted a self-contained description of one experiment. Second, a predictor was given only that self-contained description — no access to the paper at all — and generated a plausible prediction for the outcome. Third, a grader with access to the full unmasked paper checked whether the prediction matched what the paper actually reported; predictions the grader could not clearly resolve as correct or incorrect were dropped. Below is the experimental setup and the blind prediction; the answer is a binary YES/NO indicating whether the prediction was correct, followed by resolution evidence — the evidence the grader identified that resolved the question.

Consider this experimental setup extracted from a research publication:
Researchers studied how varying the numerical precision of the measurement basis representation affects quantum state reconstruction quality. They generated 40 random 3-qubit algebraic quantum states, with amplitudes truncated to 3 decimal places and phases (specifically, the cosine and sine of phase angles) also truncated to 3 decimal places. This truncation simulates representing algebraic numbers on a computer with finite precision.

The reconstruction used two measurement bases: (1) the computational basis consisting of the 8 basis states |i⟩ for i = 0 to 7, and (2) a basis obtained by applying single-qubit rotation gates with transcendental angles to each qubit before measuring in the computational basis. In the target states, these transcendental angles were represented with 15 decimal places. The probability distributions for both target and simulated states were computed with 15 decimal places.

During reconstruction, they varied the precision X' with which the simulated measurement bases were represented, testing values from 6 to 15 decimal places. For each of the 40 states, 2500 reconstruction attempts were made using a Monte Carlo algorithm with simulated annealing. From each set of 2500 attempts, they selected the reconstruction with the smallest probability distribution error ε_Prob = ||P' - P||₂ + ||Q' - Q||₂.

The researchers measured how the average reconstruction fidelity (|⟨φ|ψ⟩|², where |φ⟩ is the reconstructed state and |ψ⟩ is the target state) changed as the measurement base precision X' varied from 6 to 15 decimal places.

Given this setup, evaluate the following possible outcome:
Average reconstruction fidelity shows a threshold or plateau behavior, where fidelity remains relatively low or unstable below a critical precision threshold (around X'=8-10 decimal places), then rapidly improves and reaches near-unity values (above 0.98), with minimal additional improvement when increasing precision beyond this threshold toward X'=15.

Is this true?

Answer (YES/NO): NO